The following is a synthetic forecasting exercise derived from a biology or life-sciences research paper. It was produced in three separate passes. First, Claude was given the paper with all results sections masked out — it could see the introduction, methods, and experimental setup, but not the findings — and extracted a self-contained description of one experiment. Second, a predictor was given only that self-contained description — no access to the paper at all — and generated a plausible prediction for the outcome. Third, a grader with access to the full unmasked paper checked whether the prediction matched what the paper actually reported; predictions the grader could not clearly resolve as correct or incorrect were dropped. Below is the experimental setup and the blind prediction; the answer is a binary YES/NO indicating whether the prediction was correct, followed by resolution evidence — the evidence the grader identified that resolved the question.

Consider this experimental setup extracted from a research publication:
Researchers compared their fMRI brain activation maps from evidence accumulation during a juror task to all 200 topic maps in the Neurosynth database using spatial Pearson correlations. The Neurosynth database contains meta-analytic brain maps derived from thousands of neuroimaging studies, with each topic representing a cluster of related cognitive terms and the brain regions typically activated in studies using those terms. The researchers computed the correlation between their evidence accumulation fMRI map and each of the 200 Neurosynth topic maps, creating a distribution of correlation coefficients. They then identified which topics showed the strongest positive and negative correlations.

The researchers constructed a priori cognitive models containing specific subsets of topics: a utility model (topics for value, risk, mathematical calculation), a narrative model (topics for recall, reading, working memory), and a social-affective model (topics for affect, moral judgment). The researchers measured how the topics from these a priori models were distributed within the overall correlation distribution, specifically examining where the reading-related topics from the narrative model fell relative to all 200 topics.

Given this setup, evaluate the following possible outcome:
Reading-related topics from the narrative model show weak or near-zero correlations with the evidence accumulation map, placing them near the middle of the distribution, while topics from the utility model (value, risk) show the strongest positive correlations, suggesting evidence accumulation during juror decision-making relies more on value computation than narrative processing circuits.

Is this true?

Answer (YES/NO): NO